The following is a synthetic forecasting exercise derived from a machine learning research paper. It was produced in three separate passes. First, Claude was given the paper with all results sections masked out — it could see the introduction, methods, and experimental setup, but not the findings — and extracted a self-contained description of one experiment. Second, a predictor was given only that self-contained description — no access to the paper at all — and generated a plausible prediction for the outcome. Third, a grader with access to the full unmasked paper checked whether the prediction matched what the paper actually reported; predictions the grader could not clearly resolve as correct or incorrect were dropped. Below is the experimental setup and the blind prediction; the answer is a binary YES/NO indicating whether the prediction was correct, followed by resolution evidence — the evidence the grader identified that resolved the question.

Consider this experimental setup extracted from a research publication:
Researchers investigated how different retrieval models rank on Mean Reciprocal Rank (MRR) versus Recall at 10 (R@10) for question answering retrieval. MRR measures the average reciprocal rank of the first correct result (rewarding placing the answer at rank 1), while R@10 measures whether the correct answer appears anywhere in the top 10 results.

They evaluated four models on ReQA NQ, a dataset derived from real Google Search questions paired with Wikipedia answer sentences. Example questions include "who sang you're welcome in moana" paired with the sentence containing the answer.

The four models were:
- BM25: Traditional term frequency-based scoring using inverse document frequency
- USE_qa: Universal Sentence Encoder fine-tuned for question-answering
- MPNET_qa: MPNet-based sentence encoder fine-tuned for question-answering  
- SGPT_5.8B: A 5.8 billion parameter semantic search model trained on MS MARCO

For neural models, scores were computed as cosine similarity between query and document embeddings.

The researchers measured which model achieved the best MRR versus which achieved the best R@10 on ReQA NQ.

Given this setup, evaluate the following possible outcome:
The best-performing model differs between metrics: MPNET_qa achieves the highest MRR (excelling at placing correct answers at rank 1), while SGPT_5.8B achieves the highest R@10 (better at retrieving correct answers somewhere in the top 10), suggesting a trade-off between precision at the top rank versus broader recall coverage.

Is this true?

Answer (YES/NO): NO